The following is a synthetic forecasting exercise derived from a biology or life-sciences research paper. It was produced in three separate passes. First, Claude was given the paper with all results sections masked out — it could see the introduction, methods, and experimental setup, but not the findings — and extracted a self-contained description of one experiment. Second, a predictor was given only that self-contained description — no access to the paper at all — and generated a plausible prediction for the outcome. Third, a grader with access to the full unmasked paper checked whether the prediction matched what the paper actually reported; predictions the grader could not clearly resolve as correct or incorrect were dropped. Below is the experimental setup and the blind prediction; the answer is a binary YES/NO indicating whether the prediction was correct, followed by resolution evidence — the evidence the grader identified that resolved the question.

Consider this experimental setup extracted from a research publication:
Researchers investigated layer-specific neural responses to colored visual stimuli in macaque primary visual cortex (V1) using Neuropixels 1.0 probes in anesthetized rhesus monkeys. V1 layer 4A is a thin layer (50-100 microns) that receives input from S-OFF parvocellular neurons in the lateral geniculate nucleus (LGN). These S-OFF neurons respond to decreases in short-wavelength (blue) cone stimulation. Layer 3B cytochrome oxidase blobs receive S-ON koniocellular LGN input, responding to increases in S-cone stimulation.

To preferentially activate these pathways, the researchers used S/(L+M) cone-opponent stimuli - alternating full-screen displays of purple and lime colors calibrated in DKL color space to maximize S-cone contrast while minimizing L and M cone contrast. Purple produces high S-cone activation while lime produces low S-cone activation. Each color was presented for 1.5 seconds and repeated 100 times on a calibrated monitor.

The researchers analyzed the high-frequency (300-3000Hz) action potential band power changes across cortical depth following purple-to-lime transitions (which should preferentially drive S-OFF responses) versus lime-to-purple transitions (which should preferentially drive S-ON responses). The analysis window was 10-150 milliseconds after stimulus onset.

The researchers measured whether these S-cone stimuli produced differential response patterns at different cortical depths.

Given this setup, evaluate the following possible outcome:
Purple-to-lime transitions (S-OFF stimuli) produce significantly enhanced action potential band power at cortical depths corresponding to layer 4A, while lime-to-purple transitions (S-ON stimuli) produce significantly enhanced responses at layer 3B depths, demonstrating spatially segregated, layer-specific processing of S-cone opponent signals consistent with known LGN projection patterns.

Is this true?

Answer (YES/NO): NO